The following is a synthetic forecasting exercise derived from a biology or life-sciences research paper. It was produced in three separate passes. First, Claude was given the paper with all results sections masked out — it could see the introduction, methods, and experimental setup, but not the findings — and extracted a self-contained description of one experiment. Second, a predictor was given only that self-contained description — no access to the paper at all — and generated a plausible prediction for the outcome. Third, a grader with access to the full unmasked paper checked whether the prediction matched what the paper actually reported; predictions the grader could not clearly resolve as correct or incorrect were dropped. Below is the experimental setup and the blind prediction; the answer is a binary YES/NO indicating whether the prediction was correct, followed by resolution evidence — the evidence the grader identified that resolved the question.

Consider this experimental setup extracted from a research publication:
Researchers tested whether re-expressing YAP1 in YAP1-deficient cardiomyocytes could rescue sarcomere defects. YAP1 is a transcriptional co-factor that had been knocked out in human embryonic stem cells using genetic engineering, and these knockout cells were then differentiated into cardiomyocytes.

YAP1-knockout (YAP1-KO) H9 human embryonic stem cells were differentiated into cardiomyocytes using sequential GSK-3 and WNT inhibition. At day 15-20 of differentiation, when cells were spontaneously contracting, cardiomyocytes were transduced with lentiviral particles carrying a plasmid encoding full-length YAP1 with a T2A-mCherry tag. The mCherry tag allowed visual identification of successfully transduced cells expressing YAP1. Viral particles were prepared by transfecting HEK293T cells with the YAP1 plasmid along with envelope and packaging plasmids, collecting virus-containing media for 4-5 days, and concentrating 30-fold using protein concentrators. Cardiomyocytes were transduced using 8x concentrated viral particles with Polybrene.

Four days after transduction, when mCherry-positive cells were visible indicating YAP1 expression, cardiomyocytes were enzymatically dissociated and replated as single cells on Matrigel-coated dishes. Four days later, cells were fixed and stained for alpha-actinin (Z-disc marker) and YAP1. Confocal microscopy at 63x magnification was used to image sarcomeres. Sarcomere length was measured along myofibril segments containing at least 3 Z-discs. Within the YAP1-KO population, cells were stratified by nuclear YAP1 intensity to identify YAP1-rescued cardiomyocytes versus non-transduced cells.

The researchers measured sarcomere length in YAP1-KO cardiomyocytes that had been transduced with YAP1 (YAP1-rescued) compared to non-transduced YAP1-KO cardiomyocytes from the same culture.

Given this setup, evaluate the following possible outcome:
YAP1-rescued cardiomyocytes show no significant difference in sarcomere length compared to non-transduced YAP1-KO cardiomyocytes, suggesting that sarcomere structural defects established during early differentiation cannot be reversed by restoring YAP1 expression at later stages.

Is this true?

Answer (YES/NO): NO